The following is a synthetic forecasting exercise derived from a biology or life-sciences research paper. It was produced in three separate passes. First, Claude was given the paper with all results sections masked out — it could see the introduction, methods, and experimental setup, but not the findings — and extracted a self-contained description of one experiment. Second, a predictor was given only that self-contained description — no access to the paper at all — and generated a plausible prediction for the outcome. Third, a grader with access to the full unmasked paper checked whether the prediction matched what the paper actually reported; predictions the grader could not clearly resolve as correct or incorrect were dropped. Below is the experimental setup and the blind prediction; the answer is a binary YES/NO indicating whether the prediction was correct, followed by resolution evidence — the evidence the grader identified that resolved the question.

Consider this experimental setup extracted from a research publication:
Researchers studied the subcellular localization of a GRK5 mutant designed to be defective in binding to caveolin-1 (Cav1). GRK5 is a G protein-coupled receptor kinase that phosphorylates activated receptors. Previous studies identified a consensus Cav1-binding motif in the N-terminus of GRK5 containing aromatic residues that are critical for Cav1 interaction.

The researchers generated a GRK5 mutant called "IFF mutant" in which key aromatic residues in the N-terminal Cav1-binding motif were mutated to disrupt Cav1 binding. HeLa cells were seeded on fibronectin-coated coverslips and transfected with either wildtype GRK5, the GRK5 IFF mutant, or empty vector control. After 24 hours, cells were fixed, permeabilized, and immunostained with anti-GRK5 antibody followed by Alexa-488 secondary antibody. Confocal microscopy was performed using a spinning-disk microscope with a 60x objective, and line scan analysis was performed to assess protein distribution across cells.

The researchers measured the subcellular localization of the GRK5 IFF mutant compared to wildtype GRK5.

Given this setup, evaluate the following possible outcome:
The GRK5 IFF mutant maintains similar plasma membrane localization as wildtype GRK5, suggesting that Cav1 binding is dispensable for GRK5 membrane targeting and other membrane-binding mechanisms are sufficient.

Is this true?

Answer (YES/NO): NO